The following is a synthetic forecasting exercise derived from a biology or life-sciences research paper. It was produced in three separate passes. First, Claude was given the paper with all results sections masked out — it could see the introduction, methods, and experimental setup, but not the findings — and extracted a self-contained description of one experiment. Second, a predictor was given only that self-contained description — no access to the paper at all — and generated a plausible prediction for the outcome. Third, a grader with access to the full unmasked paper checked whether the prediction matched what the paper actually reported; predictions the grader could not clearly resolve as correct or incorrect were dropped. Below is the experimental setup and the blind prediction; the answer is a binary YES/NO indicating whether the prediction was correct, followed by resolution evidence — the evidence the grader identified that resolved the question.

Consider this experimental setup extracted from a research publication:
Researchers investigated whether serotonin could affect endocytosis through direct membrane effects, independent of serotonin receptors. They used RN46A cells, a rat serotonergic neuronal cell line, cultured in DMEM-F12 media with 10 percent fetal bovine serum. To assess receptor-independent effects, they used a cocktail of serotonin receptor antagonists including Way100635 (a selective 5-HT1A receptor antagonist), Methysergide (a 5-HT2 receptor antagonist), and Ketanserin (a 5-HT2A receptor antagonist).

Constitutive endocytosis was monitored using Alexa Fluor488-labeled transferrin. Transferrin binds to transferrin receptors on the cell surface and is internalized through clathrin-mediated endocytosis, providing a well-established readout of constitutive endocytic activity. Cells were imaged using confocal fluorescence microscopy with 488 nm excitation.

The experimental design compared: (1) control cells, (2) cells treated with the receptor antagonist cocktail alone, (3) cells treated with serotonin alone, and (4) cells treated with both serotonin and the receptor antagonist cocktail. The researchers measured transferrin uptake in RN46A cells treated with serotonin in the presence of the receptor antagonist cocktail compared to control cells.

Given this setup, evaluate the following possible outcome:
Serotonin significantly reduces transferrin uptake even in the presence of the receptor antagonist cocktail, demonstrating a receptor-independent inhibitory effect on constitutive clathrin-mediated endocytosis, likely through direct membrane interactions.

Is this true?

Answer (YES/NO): NO